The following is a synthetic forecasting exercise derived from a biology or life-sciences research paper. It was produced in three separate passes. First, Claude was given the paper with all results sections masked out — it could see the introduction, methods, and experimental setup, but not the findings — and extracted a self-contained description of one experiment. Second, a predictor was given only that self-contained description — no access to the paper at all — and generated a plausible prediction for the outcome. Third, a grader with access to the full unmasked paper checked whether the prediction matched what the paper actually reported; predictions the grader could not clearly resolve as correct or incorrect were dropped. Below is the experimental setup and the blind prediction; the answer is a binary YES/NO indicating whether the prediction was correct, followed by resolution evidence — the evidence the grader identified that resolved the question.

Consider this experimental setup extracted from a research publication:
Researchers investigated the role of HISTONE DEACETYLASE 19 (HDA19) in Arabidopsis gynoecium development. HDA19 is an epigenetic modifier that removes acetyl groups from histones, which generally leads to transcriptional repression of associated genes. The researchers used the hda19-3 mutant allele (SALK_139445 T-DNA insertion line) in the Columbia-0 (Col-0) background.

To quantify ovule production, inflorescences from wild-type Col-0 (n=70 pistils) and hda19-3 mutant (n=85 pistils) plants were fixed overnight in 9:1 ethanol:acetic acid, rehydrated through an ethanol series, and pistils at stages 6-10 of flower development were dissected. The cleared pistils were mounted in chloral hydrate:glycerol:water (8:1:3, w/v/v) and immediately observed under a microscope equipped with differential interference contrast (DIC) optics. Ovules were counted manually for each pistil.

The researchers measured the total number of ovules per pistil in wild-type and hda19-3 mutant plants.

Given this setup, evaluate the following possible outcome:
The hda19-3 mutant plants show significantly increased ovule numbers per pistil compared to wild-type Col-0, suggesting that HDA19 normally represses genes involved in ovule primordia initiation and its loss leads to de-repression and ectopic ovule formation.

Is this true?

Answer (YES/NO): NO